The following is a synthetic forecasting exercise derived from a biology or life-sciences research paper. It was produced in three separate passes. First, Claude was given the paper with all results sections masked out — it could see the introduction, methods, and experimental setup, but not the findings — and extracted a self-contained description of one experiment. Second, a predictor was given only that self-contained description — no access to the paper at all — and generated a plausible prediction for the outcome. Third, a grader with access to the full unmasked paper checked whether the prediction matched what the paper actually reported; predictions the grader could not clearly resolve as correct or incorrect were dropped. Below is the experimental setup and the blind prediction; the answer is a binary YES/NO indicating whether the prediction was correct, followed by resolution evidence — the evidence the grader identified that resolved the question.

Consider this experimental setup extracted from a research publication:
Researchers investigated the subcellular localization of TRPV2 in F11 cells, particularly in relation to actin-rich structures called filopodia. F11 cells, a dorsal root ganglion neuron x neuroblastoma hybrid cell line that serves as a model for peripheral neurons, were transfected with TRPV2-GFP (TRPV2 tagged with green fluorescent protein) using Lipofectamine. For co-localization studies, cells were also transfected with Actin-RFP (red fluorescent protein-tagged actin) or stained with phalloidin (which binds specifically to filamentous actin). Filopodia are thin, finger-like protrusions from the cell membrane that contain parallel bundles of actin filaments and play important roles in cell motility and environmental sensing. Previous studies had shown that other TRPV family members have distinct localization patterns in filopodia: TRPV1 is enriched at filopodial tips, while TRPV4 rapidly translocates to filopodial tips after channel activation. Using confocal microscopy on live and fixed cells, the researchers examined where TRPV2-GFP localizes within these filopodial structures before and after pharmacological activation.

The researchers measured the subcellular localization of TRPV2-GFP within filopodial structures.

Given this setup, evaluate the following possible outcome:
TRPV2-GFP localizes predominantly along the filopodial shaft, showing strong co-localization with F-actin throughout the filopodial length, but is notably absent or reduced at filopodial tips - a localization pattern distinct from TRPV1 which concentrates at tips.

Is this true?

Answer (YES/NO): NO